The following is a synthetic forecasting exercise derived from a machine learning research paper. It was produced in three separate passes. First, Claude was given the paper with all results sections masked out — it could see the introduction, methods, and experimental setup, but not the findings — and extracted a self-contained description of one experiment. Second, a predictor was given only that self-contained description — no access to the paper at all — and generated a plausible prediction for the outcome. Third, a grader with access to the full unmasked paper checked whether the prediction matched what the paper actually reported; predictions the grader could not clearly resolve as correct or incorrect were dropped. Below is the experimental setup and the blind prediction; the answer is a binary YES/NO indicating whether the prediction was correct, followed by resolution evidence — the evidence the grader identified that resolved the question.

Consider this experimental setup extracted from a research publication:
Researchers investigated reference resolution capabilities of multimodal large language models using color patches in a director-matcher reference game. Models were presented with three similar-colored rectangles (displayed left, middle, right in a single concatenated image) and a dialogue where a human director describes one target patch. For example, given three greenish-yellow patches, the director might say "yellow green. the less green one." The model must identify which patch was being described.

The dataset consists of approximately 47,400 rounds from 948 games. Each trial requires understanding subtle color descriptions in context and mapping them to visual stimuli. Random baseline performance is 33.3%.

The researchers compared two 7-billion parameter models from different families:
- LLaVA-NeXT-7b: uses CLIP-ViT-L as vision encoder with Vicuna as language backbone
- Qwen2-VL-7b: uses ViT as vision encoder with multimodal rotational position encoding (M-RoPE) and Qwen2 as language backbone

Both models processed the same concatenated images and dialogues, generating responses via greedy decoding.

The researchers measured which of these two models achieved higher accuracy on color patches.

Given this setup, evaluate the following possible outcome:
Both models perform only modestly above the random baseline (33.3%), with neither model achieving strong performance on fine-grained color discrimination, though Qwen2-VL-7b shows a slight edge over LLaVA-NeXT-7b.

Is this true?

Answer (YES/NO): NO